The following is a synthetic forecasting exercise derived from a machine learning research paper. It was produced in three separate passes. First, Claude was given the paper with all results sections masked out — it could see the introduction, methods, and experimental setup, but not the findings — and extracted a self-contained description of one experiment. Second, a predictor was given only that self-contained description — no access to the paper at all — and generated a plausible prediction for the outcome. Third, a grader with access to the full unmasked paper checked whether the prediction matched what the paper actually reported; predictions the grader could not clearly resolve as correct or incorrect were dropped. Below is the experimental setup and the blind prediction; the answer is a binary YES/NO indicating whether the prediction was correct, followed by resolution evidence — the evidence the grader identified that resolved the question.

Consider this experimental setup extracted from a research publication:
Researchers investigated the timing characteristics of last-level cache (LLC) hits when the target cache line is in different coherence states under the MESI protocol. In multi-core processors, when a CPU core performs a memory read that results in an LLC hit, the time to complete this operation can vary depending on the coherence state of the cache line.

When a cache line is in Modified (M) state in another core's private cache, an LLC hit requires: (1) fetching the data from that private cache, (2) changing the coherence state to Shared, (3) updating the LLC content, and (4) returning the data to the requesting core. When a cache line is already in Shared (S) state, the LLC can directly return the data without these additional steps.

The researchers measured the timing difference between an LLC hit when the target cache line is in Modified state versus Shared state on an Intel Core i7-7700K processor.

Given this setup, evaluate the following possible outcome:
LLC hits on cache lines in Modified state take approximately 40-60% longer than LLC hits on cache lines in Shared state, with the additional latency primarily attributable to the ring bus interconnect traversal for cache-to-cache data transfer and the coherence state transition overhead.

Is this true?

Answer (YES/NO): YES